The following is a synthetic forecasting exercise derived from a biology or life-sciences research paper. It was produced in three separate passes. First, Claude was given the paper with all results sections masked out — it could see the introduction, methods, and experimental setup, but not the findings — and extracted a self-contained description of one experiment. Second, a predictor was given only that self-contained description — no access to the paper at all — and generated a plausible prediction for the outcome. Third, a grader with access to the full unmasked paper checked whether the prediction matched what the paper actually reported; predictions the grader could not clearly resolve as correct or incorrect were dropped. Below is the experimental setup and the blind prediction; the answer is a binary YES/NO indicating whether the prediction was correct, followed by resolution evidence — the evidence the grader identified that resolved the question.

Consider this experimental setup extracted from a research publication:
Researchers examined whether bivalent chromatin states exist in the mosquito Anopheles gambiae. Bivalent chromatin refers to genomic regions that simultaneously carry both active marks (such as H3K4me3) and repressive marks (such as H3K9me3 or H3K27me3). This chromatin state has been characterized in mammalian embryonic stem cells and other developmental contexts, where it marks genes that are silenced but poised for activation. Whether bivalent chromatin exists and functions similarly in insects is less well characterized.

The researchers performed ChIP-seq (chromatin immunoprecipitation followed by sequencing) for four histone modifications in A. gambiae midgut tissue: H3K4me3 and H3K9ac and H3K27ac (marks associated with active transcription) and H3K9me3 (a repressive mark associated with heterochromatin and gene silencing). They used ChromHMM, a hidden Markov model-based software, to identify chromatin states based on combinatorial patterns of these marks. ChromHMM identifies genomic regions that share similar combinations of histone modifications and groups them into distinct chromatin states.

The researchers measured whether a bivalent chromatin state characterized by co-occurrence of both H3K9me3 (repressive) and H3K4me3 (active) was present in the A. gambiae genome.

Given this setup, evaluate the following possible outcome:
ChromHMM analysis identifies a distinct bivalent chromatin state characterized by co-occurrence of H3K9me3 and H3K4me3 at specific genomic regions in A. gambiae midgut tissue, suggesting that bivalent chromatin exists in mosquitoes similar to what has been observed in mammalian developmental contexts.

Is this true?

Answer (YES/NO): YES